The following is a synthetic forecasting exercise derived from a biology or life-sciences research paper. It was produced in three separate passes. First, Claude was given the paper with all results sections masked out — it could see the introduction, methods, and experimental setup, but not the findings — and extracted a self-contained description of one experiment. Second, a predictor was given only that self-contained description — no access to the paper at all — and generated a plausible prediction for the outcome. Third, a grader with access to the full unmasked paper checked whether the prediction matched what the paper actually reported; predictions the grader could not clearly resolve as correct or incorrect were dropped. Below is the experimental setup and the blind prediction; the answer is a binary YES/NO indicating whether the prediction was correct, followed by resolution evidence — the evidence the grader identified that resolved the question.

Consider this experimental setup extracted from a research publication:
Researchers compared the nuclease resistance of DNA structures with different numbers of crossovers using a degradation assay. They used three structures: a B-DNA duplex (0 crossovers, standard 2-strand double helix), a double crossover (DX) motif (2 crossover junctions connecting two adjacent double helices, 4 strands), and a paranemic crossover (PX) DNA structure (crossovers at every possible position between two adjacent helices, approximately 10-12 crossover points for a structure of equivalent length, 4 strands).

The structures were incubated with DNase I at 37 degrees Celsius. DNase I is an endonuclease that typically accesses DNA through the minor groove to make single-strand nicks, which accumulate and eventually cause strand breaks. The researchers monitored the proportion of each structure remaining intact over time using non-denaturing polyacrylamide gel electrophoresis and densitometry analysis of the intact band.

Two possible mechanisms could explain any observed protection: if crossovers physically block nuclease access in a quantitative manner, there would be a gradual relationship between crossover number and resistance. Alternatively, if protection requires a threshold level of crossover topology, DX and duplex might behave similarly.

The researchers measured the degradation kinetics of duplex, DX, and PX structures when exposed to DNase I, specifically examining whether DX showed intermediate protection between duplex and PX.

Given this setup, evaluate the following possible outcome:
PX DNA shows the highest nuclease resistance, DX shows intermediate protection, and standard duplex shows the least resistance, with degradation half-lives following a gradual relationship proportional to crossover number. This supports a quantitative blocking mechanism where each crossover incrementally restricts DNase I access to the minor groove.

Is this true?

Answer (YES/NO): NO